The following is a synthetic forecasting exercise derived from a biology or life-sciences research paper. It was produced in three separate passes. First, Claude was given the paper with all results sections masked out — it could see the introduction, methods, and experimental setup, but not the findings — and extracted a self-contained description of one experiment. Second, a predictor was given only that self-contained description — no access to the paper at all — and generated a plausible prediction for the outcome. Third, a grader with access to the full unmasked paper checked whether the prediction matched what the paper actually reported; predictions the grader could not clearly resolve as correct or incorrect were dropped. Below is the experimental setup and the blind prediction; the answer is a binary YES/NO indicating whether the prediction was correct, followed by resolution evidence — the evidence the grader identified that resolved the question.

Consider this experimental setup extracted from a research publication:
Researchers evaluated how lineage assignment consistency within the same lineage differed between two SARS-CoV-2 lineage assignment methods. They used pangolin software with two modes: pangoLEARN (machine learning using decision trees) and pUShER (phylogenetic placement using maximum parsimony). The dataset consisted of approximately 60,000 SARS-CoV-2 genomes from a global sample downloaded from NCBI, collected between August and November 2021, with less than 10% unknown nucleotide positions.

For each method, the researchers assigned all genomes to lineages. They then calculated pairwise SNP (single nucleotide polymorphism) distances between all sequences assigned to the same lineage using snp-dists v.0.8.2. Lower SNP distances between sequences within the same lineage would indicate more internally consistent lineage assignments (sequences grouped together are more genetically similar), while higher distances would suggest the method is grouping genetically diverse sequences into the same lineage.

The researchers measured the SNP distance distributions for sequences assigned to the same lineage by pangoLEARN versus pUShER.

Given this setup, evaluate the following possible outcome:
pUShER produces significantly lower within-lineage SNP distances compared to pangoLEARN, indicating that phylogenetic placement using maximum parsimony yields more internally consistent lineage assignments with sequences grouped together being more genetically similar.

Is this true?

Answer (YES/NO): YES